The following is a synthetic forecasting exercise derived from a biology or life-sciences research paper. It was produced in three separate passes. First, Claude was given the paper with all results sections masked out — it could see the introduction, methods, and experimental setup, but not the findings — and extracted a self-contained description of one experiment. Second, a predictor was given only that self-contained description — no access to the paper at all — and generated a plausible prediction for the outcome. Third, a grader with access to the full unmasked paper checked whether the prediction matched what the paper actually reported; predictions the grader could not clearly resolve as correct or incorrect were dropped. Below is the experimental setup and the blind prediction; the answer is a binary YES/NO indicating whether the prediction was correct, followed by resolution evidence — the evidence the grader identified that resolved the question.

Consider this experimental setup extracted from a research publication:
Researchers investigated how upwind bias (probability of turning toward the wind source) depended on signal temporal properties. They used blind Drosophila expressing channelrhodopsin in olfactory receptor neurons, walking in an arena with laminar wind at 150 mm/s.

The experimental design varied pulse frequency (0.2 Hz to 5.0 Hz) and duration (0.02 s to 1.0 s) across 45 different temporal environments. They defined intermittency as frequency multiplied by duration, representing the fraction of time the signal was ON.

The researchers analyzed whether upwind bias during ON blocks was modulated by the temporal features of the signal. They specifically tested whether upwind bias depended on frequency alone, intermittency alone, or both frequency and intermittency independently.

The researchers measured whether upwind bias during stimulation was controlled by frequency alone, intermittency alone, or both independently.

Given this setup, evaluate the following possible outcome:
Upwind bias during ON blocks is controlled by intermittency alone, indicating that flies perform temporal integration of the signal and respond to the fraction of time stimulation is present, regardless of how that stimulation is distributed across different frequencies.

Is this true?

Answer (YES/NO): NO